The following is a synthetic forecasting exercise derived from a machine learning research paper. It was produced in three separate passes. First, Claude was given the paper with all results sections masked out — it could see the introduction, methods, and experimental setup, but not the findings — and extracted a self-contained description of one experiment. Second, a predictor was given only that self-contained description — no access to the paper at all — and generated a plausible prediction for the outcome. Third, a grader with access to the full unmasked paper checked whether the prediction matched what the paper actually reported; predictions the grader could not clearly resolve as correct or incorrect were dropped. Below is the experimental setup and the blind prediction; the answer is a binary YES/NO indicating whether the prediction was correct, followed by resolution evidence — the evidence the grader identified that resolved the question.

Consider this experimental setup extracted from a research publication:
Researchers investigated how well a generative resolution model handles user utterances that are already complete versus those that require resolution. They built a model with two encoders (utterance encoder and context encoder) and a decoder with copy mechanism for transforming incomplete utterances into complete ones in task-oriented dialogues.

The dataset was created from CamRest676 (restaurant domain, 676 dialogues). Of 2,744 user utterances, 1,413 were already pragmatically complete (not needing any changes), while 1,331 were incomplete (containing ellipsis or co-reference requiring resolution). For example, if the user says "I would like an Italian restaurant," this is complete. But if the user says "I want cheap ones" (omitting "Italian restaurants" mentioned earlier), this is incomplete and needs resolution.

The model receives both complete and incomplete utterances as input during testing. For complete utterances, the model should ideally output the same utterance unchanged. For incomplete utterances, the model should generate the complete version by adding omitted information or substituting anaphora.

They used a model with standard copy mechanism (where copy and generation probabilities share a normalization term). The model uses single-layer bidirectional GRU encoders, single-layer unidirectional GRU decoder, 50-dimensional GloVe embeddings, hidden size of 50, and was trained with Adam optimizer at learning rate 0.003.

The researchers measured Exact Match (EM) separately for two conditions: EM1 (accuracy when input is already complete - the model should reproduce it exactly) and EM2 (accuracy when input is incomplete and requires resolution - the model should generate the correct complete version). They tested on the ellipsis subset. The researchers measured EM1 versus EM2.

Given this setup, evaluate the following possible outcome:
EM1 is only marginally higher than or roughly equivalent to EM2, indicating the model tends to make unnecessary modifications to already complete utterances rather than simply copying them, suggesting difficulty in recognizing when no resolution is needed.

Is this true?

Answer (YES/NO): NO